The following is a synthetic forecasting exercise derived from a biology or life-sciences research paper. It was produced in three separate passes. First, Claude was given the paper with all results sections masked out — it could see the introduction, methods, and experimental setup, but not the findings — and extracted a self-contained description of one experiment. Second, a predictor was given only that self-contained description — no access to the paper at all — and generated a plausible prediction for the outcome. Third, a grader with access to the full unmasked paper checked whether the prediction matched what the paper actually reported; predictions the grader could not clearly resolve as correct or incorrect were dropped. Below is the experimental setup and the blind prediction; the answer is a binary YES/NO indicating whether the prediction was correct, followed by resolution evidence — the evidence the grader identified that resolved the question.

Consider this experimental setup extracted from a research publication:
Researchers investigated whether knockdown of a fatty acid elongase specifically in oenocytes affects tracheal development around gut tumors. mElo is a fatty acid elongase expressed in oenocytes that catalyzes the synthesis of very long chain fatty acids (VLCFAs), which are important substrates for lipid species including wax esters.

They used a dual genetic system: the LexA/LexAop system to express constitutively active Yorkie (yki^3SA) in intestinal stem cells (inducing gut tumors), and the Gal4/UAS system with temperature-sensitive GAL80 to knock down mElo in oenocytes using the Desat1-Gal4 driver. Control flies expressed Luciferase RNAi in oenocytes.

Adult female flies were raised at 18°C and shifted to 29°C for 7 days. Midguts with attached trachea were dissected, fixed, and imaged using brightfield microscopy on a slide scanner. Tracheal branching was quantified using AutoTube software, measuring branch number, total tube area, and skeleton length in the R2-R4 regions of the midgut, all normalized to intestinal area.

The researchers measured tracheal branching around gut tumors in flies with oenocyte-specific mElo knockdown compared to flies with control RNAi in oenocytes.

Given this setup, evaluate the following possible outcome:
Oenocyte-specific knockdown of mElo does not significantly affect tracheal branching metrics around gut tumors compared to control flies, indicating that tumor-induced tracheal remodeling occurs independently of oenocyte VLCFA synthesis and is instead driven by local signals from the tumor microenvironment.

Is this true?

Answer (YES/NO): NO